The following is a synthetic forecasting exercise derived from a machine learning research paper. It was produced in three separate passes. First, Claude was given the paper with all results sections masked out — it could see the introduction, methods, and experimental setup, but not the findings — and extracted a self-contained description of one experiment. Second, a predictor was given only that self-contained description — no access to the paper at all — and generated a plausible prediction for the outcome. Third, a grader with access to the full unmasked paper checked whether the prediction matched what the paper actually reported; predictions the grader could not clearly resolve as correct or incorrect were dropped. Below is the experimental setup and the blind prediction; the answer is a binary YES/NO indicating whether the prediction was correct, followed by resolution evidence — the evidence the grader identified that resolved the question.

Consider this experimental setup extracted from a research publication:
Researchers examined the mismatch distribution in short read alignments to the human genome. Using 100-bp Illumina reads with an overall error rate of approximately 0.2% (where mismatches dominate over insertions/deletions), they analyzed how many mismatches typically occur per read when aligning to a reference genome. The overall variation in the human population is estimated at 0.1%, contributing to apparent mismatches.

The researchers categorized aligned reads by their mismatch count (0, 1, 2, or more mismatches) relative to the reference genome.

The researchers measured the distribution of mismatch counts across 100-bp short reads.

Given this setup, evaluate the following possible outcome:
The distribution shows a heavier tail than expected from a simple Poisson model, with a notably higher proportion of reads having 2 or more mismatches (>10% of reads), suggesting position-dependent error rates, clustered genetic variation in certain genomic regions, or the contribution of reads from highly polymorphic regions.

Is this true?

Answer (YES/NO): NO